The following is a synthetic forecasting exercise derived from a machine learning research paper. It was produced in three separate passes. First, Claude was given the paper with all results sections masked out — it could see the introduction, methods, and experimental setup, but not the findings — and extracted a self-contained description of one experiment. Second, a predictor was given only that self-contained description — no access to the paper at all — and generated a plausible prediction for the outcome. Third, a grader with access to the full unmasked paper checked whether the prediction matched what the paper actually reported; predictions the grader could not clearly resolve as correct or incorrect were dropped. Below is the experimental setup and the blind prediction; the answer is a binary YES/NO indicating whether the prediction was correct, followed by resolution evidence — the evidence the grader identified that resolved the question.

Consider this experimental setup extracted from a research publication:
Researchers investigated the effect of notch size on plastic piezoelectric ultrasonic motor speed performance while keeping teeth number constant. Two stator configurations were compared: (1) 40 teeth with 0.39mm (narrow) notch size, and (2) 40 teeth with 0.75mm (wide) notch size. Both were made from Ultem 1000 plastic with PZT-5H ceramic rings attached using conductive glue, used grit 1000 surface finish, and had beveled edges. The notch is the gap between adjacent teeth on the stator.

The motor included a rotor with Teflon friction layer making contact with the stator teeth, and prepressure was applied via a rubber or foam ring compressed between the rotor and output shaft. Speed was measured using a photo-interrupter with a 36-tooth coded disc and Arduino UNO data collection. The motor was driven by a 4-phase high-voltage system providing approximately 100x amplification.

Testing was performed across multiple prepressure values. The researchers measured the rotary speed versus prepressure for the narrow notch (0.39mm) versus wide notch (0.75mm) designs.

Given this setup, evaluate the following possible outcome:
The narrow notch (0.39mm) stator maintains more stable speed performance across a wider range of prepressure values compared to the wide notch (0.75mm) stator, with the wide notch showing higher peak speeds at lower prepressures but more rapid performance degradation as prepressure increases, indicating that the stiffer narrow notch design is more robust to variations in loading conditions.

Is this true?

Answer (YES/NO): NO